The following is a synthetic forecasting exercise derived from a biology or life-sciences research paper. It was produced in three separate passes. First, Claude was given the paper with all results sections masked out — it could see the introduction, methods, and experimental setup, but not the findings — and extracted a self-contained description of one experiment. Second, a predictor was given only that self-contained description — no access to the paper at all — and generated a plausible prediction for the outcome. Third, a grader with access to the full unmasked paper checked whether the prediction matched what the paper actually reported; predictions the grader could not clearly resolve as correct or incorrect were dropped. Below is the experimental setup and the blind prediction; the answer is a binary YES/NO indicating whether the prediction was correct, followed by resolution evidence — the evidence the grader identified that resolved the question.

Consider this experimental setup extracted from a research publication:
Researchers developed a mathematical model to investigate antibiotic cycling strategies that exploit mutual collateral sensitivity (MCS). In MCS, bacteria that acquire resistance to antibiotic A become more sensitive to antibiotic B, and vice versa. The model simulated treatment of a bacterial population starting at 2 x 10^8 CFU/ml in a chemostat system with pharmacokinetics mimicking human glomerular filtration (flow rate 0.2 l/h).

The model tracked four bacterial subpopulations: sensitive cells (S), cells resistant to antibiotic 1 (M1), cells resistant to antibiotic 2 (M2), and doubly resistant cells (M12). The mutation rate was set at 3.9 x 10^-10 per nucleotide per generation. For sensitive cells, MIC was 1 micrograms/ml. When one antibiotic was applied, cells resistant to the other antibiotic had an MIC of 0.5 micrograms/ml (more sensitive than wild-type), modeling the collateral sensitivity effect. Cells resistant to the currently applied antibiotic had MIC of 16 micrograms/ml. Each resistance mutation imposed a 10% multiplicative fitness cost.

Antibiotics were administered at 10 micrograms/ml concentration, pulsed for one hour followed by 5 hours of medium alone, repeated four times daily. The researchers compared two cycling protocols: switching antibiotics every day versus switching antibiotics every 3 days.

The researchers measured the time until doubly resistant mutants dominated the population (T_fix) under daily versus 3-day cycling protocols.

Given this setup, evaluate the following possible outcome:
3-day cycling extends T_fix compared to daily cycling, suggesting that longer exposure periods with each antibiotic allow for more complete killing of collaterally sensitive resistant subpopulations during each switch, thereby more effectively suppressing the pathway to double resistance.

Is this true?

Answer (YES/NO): YES